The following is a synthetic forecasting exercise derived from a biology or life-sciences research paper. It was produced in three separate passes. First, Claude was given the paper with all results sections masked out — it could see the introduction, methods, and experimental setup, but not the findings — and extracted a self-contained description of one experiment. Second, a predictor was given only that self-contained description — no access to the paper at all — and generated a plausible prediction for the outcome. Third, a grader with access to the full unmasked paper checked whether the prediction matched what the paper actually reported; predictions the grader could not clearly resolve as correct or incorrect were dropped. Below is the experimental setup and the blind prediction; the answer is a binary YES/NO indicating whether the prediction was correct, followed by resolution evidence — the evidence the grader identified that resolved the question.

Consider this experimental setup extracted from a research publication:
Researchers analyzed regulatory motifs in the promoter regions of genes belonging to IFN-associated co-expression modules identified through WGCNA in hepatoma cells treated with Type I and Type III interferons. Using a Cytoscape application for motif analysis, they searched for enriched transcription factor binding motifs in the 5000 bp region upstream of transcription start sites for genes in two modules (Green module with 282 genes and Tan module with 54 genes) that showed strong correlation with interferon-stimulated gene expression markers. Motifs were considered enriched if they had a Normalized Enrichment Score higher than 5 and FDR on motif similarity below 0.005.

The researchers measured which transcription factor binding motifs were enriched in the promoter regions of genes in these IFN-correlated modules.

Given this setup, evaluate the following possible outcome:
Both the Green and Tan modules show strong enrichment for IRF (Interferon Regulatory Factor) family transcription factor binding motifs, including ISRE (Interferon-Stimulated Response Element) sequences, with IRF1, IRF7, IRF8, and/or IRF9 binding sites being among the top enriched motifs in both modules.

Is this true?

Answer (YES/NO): NO